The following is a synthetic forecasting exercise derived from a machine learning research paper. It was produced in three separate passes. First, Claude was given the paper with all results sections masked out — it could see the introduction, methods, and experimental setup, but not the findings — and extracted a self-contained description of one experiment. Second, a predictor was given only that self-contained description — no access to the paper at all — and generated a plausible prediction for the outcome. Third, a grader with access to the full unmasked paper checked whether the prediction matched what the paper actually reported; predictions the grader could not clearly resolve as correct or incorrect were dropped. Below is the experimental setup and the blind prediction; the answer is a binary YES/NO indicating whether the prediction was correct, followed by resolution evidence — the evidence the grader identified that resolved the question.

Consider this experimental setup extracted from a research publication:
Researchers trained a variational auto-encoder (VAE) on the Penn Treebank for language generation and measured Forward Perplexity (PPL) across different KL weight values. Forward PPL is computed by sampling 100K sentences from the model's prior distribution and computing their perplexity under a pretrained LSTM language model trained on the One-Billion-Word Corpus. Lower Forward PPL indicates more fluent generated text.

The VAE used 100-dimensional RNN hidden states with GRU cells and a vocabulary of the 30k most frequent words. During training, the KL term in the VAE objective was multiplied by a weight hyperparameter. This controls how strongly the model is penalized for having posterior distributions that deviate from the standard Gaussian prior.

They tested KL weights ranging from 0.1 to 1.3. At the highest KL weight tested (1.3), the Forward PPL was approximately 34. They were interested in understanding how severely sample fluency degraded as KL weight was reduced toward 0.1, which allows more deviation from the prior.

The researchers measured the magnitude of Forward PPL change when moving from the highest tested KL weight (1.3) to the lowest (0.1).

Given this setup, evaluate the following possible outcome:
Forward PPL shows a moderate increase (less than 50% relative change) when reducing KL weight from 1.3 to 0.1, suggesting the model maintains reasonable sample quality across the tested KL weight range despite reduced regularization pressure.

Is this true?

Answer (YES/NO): YES